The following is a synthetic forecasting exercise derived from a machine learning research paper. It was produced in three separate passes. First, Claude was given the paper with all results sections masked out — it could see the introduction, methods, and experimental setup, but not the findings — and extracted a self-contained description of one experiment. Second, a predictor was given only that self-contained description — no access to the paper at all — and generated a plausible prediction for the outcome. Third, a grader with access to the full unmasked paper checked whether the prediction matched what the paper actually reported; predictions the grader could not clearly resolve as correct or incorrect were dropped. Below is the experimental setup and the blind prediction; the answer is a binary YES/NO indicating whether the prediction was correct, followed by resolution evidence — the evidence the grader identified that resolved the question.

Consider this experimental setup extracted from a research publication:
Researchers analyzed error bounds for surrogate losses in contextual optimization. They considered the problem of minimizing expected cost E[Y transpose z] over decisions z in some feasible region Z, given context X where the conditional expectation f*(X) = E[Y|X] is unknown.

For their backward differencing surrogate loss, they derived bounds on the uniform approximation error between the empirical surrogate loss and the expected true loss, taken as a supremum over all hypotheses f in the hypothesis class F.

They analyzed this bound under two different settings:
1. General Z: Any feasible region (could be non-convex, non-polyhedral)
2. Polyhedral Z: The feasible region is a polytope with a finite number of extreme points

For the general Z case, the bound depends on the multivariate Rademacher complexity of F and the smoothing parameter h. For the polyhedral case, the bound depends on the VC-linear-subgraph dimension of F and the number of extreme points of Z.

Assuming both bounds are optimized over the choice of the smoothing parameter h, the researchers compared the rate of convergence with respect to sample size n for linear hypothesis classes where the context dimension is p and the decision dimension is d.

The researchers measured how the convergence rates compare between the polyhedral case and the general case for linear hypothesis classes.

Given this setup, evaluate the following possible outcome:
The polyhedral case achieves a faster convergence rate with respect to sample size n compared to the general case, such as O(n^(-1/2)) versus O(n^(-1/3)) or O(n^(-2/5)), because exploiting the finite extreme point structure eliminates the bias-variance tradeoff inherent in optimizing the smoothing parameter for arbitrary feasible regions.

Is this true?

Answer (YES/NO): NO